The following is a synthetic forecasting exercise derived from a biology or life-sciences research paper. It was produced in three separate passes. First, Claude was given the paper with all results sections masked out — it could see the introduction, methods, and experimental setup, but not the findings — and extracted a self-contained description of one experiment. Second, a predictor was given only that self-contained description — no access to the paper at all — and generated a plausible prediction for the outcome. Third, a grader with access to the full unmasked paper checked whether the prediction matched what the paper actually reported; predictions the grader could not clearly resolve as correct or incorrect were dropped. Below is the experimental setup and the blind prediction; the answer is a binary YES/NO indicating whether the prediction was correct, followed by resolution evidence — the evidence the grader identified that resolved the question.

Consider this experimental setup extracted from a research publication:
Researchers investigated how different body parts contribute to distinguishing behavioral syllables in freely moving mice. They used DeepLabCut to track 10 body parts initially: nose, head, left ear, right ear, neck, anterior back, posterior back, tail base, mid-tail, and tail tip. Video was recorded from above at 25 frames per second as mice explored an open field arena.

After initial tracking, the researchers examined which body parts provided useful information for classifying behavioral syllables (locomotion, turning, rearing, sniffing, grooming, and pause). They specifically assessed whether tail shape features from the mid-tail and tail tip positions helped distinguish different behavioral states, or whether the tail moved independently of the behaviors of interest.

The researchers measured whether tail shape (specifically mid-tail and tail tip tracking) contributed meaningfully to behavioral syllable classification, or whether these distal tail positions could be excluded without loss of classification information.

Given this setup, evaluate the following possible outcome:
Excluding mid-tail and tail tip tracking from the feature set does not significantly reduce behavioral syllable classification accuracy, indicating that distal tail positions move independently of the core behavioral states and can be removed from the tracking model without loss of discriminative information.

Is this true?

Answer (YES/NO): YES